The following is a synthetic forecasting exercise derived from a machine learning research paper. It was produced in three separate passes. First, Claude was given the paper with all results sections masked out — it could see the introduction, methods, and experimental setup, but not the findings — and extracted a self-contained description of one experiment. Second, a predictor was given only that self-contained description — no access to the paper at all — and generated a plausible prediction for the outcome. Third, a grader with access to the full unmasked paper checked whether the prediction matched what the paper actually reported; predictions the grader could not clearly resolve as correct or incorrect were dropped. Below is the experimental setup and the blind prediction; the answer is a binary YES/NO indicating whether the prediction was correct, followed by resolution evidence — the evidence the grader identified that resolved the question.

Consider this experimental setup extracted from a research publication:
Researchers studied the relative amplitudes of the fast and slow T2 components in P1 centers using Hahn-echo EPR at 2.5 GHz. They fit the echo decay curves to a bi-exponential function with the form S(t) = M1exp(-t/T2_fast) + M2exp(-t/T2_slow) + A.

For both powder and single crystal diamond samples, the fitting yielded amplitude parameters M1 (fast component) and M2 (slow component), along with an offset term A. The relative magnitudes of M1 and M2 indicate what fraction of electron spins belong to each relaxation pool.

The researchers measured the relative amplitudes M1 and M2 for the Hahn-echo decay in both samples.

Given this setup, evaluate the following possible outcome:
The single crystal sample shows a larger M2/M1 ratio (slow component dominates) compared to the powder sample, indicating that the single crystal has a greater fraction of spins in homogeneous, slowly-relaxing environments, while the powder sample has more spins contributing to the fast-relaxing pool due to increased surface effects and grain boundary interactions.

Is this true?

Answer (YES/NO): NO